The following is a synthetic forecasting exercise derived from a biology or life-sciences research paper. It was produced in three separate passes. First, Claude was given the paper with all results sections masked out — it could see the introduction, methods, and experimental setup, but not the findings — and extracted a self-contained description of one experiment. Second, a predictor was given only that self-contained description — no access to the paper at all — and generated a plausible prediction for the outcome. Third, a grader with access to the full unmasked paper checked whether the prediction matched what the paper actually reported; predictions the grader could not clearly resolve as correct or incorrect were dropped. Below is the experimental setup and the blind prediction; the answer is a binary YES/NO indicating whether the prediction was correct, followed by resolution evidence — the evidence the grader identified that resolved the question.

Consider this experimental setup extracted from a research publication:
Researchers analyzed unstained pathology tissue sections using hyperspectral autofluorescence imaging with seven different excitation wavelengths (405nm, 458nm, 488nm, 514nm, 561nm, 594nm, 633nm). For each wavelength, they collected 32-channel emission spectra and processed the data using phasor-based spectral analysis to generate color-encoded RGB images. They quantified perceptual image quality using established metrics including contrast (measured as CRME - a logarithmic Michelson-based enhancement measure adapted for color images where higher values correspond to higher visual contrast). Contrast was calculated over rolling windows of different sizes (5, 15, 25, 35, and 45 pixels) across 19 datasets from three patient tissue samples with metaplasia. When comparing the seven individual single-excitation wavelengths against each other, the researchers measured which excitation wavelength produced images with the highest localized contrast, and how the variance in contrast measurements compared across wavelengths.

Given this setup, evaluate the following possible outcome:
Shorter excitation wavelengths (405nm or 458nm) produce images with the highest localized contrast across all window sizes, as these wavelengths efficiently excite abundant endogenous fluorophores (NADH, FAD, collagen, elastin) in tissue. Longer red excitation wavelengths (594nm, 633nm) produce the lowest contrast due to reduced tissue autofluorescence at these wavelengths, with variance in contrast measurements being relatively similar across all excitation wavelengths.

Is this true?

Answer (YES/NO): NO